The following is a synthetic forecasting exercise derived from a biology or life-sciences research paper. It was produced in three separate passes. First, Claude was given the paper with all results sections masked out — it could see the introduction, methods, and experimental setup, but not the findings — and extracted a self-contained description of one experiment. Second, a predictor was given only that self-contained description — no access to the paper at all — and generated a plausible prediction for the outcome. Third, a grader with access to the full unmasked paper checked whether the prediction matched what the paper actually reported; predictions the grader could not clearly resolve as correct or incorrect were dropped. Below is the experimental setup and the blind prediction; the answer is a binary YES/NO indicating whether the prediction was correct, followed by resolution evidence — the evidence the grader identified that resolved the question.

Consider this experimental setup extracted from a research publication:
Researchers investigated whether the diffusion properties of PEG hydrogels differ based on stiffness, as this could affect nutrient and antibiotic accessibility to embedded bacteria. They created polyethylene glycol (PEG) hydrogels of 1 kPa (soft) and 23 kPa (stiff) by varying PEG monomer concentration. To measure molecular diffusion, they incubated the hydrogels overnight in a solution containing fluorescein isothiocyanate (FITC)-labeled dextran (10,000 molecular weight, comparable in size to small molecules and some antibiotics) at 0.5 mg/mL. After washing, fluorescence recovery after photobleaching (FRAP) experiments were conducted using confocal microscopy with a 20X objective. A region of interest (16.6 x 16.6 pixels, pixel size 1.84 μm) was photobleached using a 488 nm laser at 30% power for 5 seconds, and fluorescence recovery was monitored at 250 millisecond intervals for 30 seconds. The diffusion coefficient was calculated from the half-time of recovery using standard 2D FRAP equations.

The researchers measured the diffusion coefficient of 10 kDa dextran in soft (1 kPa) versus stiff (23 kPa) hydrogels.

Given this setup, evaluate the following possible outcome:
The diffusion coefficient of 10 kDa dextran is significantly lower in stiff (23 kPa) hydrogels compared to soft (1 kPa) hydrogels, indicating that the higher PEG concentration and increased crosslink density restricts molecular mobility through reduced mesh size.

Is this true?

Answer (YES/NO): NO